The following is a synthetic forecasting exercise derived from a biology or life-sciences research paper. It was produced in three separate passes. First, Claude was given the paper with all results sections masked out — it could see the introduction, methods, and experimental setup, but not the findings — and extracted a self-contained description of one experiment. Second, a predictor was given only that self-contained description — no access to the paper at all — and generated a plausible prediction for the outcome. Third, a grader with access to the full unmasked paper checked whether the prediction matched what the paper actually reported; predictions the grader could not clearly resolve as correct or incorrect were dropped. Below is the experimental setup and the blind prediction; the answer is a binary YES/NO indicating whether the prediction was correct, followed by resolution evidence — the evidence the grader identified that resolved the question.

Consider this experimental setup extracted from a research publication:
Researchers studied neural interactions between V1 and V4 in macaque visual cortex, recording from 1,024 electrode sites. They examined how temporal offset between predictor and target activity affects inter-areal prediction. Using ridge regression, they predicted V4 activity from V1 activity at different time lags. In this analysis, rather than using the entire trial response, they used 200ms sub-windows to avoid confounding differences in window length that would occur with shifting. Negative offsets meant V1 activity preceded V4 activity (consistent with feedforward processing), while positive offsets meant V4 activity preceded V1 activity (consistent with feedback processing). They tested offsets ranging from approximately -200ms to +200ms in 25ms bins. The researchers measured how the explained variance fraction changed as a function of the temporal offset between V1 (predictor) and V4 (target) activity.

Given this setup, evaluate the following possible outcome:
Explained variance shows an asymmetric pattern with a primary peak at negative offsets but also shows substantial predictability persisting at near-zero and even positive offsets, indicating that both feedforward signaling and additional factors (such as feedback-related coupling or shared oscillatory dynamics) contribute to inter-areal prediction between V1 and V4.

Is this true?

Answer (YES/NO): NO